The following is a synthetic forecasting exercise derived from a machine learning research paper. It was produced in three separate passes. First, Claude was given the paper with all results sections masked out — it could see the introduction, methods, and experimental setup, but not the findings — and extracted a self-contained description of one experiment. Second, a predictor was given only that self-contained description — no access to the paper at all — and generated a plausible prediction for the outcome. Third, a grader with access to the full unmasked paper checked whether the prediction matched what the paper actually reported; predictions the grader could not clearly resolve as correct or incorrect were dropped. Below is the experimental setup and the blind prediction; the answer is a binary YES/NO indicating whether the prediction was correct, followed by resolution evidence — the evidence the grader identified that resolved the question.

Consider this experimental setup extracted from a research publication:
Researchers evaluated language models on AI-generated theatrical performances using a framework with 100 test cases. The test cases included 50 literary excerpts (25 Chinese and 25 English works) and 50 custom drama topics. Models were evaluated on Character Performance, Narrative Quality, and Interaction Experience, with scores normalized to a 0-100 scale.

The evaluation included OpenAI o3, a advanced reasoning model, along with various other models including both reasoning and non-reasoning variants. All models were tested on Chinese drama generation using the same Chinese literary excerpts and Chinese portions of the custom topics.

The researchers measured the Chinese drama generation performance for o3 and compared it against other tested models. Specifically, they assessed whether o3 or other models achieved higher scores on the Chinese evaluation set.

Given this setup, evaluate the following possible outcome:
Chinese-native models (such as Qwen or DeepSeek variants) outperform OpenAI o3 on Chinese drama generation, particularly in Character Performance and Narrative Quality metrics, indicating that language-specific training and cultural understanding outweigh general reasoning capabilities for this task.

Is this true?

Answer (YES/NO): YES